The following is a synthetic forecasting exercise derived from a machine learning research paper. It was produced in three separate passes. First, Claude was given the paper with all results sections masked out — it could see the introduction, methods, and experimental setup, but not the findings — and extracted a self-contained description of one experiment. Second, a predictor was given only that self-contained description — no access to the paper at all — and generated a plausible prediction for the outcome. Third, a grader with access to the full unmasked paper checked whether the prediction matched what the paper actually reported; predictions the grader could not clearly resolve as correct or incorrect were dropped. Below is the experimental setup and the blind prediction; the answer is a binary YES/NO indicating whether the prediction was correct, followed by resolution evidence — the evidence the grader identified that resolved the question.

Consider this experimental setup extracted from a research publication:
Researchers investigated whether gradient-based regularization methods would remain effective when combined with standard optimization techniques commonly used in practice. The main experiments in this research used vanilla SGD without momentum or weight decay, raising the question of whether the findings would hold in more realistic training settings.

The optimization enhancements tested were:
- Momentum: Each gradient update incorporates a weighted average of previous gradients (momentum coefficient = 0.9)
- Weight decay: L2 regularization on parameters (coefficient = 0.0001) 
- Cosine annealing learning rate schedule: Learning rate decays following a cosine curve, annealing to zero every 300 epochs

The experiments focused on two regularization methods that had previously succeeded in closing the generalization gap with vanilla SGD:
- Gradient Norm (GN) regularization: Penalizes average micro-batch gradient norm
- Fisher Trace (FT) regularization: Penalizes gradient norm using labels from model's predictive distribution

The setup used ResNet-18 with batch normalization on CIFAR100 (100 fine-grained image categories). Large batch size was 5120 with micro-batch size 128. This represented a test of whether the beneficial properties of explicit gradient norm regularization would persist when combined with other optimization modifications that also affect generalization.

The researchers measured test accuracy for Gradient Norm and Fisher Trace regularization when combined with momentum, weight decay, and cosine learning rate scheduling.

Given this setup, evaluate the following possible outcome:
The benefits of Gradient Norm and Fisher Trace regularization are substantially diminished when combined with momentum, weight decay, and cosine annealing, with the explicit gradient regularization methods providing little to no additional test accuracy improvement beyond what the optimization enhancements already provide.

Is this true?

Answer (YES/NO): NO